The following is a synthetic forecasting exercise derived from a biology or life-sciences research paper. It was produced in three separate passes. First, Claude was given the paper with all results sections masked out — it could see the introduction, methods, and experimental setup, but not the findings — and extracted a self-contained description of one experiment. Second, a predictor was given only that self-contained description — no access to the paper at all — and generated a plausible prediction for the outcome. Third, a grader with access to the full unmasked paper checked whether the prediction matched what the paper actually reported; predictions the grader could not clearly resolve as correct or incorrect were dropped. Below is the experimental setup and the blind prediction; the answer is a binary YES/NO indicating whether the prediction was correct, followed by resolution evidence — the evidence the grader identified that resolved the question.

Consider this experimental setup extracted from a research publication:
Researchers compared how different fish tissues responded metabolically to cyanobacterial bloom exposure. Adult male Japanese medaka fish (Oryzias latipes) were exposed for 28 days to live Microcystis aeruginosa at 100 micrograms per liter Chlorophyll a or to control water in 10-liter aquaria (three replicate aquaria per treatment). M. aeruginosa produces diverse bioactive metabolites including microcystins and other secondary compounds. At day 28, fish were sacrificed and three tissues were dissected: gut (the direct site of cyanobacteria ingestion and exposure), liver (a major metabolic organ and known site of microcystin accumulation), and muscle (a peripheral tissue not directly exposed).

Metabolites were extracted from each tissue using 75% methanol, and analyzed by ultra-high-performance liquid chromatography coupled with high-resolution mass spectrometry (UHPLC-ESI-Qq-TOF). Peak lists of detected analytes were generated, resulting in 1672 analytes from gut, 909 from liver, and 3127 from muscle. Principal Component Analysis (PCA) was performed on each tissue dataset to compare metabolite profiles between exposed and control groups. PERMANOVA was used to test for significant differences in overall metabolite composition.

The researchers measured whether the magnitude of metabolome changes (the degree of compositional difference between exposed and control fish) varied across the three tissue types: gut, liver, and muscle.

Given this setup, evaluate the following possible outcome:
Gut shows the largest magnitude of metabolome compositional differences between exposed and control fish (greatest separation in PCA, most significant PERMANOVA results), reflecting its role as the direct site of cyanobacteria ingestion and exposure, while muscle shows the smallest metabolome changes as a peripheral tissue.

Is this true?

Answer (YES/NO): NO